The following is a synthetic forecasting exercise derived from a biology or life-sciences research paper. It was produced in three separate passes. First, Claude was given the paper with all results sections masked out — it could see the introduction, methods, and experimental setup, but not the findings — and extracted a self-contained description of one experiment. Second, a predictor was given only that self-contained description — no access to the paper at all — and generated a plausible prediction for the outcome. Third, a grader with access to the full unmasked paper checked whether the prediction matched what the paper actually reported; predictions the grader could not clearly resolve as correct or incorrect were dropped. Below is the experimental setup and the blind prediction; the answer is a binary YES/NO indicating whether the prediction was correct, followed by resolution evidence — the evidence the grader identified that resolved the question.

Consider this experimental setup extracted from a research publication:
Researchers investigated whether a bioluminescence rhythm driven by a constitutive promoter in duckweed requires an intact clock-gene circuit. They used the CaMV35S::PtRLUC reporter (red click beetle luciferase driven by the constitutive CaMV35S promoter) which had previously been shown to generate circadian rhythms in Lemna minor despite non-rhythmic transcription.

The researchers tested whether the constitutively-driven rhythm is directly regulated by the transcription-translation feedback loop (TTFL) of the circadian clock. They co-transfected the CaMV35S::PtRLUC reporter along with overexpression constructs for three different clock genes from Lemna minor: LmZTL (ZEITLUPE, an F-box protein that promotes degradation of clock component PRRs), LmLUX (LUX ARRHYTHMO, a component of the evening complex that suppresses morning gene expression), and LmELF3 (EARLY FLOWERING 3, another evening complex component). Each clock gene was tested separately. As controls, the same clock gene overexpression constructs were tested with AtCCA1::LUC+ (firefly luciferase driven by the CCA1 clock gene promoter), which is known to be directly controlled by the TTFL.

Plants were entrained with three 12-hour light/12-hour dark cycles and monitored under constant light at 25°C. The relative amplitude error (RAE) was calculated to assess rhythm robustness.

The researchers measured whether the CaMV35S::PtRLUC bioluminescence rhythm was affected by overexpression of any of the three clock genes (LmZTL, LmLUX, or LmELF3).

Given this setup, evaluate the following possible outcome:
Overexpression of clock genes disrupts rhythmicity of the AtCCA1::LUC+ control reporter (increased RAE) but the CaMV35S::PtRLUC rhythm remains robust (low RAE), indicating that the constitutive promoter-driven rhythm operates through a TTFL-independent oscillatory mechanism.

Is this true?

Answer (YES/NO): NO